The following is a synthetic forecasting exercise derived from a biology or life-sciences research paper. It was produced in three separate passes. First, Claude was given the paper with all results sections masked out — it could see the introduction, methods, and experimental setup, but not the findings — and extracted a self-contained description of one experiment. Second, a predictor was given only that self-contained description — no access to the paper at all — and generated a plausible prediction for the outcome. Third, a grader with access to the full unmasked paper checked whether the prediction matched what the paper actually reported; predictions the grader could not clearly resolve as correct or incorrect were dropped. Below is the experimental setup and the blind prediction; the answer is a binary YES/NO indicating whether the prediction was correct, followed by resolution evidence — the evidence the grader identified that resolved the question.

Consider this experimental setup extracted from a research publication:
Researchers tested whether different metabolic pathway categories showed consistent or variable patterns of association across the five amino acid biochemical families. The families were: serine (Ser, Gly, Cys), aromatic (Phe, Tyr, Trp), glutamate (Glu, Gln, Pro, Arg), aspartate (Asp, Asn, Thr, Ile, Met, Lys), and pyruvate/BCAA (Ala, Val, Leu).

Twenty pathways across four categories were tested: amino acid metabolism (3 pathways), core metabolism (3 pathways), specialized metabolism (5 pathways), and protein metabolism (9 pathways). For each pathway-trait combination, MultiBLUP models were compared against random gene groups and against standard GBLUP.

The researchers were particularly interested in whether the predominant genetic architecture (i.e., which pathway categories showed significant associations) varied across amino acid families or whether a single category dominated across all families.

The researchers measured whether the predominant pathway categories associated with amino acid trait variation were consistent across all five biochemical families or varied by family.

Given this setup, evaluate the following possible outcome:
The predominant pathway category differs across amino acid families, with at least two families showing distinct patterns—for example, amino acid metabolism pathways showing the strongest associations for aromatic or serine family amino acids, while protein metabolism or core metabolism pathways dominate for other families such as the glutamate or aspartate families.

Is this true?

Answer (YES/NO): NO